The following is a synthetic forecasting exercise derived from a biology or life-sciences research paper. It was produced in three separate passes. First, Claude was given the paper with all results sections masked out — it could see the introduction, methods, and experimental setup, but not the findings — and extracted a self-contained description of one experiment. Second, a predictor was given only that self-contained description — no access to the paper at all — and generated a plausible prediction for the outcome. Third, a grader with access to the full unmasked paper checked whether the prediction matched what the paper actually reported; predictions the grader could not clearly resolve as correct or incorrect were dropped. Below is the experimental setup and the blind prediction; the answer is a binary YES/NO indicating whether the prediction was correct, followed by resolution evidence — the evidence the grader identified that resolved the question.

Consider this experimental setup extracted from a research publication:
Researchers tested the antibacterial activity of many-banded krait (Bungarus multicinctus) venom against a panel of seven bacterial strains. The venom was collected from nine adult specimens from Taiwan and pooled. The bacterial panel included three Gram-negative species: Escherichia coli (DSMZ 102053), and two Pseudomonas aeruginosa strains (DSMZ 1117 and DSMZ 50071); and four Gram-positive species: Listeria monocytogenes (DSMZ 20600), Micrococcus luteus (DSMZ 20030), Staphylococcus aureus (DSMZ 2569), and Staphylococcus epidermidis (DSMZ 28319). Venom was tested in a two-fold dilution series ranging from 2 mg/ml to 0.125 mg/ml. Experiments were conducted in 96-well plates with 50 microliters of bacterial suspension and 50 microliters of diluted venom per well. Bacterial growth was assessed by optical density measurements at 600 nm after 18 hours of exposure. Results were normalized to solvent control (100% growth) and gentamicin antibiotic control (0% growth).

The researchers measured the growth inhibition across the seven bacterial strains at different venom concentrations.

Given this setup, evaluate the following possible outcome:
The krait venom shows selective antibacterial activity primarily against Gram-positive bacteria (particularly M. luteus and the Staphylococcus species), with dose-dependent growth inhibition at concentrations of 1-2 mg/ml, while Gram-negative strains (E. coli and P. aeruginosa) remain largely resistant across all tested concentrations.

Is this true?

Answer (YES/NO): NO